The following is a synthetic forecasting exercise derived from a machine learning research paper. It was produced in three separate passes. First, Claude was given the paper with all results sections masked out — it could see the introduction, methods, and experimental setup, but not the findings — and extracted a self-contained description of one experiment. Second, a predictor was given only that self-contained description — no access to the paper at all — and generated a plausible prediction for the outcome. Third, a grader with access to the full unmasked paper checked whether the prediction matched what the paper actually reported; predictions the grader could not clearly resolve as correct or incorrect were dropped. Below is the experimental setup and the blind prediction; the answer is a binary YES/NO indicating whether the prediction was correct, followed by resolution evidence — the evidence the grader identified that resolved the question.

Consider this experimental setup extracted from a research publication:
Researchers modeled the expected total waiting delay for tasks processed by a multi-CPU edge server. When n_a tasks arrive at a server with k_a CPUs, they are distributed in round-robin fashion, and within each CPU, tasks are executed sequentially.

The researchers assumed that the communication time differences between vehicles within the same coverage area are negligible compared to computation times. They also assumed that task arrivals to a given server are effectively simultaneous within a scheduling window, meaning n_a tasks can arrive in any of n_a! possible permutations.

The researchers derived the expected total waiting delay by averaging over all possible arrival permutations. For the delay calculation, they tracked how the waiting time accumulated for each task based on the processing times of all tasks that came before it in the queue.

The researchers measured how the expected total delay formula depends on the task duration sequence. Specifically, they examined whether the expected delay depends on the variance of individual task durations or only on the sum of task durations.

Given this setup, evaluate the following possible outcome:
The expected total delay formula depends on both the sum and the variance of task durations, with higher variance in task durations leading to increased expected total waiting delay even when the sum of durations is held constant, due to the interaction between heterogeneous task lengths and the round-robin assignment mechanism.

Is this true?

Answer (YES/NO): NO